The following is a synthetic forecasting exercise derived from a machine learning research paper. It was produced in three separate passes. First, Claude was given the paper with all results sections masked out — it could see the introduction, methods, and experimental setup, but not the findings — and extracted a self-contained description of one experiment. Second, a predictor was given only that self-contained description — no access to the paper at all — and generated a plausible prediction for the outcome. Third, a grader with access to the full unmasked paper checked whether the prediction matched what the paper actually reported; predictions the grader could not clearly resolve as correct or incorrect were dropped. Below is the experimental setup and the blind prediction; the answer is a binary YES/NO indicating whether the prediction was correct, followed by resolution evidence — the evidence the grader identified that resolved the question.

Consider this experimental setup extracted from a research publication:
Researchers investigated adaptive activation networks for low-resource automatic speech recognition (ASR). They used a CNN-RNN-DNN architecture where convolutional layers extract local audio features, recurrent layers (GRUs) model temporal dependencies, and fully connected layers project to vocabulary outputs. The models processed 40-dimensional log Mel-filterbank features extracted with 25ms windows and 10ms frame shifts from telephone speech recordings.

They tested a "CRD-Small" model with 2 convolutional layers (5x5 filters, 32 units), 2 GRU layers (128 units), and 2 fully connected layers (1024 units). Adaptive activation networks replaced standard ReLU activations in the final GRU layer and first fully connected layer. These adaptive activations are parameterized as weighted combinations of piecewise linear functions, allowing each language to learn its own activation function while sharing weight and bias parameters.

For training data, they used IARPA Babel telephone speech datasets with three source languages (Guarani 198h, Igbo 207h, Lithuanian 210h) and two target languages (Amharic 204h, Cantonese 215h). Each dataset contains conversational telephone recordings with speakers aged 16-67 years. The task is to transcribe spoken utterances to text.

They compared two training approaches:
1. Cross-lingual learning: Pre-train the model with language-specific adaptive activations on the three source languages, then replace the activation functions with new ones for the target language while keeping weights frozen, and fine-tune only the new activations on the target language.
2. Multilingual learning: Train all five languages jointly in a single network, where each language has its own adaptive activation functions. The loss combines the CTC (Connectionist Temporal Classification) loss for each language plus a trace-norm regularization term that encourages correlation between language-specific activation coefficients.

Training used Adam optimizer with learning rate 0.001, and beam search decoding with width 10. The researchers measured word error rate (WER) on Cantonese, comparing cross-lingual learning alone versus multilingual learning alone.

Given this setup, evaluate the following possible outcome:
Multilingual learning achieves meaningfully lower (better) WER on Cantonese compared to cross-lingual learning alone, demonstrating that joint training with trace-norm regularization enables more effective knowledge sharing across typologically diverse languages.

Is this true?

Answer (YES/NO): NO